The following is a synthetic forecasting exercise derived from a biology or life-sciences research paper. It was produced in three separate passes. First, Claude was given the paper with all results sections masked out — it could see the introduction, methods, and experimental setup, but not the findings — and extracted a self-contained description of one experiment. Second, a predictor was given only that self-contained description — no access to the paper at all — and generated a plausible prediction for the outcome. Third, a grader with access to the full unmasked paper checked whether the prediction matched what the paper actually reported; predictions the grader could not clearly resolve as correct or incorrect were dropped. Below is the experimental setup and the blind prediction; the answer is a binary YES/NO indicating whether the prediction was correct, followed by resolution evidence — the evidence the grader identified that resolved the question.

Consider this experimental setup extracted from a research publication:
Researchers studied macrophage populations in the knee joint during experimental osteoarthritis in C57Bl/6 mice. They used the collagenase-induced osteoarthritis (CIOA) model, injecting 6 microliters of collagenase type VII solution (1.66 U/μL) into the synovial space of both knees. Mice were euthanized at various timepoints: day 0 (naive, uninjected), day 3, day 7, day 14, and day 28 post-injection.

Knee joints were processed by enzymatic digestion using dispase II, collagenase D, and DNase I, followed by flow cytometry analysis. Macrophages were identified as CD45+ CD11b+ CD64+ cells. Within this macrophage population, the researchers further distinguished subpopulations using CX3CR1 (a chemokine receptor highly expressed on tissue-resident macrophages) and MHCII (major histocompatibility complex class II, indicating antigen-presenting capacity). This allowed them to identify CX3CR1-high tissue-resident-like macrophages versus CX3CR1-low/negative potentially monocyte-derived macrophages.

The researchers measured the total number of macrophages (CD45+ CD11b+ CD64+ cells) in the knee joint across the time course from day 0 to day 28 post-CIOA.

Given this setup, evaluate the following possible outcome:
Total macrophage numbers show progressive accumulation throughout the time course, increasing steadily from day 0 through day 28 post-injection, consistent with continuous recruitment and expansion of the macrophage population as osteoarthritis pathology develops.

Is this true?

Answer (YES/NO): NO